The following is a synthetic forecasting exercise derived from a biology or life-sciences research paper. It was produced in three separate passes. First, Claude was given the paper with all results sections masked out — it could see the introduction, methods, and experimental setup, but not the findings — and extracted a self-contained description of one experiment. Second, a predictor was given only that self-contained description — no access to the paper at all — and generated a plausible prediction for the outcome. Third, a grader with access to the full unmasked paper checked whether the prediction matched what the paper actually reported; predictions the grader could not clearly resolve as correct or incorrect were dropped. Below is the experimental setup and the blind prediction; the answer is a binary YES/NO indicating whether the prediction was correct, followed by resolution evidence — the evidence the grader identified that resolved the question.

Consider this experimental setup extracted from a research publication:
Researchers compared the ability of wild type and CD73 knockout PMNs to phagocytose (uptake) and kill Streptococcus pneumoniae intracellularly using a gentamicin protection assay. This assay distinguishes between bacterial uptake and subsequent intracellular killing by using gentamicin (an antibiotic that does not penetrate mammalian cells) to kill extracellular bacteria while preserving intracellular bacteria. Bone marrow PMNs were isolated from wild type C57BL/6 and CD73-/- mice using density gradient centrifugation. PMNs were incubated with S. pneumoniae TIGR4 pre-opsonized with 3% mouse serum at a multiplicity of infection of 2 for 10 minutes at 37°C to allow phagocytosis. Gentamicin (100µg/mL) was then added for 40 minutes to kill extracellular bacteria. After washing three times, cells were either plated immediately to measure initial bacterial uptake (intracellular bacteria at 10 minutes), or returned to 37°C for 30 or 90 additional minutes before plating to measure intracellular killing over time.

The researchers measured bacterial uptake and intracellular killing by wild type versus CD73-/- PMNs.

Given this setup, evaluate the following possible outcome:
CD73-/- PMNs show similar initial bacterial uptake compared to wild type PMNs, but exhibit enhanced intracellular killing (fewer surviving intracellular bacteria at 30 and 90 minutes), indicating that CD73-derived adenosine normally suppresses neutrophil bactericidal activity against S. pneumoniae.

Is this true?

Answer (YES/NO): NO